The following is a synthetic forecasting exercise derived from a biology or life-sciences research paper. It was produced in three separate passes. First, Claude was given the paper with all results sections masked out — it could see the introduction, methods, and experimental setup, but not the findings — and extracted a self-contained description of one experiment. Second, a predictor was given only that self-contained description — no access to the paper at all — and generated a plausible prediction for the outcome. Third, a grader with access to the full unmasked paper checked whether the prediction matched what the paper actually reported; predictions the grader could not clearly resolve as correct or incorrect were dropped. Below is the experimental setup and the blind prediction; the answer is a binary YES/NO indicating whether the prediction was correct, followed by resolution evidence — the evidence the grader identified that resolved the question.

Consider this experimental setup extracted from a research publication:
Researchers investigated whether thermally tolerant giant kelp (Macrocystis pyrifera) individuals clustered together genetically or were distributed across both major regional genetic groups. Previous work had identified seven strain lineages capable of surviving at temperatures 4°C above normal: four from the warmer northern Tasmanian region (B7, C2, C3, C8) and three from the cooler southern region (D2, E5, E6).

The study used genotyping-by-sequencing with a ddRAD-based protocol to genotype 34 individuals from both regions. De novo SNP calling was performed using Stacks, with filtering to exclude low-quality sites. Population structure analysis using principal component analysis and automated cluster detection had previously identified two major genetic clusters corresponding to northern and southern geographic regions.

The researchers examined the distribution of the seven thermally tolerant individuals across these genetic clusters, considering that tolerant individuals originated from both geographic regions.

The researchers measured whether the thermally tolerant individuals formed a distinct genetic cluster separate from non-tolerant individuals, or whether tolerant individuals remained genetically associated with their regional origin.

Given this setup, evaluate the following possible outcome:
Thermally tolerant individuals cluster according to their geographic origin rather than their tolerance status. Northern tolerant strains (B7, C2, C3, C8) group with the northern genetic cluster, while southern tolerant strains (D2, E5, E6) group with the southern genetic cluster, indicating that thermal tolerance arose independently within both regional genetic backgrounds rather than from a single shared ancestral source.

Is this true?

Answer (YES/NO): YES